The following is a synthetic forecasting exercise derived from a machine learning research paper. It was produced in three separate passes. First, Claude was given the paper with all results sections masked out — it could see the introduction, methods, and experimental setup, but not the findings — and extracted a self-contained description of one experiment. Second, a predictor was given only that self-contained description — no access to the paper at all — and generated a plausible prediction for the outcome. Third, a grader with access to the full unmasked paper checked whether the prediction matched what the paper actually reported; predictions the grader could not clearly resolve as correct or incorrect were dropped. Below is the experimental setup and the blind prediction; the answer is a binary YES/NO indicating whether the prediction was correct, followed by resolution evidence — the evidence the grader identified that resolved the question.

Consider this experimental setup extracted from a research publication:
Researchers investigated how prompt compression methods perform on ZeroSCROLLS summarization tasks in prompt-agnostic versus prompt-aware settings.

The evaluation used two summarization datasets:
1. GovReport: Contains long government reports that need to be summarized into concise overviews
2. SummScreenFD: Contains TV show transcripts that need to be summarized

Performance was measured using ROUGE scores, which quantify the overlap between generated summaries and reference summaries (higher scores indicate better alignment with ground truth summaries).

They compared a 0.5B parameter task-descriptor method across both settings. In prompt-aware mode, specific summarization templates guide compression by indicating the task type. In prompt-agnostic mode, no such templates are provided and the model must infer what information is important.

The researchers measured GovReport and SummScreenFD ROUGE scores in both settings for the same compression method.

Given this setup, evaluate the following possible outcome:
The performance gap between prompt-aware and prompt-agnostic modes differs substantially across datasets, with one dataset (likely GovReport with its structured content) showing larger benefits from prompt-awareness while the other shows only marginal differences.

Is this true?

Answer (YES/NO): NO